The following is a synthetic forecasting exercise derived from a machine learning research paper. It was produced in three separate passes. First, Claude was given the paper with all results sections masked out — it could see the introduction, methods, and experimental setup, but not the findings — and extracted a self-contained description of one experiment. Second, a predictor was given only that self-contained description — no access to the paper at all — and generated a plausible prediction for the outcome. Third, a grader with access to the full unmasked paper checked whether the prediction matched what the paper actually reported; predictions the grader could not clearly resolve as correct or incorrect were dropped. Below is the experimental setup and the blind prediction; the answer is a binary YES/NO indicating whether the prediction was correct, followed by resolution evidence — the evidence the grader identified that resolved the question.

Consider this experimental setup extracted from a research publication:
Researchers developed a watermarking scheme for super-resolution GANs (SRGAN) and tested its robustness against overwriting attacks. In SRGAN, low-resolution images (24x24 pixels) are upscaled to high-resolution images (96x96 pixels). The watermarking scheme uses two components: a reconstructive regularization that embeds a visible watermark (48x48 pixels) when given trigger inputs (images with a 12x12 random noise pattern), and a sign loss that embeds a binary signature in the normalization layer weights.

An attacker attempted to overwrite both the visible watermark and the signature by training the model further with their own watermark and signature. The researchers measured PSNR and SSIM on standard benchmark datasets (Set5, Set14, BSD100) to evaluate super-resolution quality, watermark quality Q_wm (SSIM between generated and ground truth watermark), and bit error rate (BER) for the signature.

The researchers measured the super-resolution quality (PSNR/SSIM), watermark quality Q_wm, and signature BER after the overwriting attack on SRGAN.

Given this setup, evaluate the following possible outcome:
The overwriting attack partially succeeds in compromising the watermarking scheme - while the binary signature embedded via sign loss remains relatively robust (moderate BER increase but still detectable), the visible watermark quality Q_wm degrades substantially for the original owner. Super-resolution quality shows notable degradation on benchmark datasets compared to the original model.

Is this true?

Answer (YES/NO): NO